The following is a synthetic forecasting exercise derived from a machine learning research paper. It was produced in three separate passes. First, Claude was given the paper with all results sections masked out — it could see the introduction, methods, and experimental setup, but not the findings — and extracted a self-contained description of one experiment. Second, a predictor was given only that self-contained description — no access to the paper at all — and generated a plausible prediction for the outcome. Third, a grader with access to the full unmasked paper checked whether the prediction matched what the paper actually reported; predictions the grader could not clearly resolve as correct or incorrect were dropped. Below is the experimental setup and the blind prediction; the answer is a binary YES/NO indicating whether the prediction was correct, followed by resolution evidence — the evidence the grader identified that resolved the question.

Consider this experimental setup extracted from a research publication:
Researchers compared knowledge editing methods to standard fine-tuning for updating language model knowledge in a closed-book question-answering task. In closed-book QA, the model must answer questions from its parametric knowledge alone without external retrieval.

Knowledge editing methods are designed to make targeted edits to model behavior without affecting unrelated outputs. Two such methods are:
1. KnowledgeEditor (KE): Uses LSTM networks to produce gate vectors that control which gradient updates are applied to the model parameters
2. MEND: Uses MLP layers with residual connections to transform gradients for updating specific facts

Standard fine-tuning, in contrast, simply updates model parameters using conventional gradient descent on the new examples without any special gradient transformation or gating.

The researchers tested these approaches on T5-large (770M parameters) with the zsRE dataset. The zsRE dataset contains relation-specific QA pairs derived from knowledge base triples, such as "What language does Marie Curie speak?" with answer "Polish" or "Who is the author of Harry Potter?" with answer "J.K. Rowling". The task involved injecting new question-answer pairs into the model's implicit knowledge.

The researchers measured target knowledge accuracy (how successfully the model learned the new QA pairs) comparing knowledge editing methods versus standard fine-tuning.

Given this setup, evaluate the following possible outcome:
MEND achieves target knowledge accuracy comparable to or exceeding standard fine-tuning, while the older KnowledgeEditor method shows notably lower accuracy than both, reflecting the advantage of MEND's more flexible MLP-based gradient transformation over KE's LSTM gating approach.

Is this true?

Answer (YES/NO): NO